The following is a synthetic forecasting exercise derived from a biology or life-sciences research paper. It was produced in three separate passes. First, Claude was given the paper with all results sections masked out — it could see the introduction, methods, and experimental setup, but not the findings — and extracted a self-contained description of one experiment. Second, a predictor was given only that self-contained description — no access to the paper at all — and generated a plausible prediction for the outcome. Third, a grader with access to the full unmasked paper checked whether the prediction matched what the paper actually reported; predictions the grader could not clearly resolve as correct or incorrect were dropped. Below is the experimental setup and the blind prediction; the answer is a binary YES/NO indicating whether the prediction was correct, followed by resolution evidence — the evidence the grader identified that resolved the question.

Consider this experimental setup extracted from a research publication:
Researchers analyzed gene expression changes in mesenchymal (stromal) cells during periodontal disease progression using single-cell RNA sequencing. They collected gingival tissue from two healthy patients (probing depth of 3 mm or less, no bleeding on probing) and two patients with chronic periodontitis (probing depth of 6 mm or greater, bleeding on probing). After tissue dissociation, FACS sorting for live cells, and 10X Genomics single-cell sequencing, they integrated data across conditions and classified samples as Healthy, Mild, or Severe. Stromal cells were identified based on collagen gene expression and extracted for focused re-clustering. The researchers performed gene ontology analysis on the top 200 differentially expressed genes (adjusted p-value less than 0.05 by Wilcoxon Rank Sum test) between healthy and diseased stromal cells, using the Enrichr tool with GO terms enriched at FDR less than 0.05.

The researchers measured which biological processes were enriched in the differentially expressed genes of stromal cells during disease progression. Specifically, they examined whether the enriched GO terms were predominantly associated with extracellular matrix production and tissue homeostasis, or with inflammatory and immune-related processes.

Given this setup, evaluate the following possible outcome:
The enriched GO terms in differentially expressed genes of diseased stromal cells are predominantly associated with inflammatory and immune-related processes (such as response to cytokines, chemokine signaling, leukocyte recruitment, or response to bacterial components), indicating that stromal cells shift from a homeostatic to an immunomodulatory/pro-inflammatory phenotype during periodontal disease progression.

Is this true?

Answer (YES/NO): YES